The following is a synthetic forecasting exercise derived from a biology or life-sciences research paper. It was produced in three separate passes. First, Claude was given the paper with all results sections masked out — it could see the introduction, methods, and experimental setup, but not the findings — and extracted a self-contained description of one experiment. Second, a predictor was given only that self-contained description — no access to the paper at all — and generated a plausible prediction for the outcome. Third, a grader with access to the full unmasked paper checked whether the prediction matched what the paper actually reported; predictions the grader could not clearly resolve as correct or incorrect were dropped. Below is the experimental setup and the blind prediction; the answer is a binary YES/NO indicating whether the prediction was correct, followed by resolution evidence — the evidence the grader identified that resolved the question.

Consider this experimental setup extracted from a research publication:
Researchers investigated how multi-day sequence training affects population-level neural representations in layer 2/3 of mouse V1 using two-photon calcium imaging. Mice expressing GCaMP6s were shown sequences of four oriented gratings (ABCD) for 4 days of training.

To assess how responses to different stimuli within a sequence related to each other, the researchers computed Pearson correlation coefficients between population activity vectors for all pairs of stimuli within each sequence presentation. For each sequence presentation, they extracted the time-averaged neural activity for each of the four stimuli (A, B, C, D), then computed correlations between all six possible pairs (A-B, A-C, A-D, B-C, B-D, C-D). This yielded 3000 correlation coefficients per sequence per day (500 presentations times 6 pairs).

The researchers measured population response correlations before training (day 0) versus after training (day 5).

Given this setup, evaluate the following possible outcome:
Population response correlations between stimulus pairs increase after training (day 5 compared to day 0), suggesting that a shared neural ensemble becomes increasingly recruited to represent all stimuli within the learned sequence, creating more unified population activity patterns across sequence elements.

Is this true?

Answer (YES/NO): NO